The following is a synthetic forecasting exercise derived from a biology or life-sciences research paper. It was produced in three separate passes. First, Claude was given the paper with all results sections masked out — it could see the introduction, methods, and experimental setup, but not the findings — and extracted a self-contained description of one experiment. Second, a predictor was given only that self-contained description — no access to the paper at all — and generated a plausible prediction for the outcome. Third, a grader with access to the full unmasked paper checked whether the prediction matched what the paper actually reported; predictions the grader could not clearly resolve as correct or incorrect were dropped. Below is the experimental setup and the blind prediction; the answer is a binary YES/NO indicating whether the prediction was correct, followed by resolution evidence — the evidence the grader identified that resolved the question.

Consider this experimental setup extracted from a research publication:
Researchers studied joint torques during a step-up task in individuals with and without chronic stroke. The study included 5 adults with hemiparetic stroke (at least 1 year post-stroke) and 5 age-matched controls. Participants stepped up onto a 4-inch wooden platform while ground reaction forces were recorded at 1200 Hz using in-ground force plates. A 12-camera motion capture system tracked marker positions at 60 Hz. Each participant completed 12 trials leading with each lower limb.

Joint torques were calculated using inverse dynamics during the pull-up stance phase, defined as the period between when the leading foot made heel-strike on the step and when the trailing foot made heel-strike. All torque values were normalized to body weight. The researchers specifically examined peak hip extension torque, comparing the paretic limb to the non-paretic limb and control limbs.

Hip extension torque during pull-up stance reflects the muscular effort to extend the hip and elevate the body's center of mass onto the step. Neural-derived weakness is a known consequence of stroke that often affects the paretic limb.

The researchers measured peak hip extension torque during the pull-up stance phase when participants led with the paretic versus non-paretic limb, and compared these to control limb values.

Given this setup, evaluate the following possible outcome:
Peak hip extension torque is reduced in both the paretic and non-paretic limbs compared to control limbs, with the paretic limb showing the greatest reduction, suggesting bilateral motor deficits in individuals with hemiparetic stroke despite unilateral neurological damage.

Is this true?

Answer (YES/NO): NO